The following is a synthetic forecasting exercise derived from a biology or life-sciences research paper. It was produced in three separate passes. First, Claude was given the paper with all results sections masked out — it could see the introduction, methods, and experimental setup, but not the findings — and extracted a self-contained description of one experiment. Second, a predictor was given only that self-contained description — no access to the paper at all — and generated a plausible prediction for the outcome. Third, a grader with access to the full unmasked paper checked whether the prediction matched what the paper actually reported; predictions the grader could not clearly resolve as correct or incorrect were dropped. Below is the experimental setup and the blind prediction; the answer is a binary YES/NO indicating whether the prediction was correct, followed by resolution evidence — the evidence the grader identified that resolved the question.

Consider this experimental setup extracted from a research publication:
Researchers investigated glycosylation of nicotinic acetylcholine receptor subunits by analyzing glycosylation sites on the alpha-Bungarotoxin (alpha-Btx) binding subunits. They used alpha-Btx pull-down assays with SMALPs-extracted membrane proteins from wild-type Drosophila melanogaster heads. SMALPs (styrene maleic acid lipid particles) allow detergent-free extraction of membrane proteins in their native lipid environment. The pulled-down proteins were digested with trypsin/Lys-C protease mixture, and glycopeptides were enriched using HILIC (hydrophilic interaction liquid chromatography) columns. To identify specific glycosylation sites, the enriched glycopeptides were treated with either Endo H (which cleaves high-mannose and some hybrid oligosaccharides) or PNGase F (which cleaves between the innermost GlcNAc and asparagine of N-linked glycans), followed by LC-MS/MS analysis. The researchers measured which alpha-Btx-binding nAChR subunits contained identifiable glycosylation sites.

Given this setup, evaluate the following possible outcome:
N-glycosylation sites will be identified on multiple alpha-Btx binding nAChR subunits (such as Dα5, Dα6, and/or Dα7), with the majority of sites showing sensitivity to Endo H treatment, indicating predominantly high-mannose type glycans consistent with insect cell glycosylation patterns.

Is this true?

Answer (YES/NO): YES